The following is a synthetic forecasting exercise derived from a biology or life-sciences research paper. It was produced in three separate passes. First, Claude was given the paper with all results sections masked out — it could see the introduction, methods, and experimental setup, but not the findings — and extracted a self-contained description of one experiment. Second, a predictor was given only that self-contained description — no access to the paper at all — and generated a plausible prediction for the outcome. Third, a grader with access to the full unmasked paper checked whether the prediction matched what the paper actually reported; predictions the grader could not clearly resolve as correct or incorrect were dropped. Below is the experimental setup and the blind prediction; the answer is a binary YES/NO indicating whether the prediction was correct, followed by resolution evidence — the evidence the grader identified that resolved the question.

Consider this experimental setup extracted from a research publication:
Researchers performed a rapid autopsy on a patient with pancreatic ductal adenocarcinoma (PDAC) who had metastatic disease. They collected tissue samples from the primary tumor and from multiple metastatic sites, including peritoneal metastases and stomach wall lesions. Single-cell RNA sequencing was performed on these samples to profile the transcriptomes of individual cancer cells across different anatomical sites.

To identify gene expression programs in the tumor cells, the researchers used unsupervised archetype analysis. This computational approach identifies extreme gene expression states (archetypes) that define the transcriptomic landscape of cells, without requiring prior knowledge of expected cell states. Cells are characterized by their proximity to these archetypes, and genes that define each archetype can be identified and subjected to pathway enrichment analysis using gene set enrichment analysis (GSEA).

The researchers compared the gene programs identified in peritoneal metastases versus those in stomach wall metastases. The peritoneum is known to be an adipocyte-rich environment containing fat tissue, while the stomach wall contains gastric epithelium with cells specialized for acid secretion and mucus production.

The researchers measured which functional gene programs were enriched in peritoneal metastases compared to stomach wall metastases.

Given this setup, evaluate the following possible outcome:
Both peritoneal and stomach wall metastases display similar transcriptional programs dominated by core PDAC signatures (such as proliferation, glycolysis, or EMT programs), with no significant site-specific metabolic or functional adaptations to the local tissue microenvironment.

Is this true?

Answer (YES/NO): NO